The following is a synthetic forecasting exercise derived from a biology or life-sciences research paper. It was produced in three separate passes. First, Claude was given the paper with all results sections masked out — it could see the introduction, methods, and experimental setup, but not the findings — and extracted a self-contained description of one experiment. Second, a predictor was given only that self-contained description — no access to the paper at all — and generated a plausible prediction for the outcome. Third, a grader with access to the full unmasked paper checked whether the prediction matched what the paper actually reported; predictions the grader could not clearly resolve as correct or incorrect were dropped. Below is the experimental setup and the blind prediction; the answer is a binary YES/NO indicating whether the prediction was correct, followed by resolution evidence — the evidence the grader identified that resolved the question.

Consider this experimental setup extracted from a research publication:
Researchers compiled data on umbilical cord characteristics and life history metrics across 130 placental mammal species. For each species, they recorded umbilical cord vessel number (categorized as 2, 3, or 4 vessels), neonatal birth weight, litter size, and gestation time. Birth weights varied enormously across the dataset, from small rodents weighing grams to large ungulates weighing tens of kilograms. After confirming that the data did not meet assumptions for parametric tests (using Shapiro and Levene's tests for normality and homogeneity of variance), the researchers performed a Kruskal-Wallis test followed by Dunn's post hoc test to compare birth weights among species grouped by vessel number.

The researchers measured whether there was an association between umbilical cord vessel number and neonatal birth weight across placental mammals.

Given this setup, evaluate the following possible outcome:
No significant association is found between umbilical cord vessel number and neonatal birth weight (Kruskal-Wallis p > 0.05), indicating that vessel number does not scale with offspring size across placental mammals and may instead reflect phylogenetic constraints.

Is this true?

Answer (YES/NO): NO